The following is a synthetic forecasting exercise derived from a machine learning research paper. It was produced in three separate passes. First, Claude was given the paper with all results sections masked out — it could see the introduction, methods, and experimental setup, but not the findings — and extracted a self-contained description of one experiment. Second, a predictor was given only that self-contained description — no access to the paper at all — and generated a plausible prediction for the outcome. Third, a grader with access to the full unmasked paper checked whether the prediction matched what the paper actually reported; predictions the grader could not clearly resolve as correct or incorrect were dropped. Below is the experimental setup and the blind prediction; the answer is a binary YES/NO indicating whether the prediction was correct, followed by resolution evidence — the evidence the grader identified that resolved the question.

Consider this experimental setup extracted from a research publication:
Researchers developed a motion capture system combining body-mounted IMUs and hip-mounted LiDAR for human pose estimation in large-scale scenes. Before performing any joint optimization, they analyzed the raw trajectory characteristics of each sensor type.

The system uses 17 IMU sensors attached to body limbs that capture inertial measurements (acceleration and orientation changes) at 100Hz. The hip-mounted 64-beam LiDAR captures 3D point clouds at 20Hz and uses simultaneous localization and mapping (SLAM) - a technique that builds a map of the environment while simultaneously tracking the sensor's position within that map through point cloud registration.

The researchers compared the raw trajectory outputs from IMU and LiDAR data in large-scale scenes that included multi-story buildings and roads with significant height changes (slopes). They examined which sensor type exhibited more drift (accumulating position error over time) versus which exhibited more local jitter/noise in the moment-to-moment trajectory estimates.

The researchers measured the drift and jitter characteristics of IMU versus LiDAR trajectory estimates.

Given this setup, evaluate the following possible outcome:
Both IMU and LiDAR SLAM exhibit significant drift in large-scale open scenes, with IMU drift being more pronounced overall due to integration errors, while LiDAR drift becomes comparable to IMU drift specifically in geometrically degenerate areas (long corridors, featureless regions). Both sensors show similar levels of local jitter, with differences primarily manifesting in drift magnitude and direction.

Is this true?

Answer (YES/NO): NO